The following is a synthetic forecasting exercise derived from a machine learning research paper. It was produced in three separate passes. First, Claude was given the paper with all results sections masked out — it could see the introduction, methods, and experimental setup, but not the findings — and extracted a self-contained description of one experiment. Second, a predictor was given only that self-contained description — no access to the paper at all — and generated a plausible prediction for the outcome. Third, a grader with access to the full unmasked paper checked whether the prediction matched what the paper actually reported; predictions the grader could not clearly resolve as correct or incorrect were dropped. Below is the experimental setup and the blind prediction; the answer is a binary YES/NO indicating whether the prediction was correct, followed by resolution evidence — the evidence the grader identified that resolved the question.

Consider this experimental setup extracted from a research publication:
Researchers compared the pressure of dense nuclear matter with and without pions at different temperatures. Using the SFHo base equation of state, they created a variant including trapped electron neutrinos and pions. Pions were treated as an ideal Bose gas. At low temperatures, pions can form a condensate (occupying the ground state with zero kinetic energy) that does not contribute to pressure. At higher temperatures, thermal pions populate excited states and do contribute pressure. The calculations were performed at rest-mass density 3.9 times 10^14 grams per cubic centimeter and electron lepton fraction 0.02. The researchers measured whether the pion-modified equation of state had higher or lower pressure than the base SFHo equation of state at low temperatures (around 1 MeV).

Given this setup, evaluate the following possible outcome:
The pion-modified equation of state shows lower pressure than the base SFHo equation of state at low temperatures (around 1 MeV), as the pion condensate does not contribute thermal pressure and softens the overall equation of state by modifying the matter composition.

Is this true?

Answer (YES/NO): YES